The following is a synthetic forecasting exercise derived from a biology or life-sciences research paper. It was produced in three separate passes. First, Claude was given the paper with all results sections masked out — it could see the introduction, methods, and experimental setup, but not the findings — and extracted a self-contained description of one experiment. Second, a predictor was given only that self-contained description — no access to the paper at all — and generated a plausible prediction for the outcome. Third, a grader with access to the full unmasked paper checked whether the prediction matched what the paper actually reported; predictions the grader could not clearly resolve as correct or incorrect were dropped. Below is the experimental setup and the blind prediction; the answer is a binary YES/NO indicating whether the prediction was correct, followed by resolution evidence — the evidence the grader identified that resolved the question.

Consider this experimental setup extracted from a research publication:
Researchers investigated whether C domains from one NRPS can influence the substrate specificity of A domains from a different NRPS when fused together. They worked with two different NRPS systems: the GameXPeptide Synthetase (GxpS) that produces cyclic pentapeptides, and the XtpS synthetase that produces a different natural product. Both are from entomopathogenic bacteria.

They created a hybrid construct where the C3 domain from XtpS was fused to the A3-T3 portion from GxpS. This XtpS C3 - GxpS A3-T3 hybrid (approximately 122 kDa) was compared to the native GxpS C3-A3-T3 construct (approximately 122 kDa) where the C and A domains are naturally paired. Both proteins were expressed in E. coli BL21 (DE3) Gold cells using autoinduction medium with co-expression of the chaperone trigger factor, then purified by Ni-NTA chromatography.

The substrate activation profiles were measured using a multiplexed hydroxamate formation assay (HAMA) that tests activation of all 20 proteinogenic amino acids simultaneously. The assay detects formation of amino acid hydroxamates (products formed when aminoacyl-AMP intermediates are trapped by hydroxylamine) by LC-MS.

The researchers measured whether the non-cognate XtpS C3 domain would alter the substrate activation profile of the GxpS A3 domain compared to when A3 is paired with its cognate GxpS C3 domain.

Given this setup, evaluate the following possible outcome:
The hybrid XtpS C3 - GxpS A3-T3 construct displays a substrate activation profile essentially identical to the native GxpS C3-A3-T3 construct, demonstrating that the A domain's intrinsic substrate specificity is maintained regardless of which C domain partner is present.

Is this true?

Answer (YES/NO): NO